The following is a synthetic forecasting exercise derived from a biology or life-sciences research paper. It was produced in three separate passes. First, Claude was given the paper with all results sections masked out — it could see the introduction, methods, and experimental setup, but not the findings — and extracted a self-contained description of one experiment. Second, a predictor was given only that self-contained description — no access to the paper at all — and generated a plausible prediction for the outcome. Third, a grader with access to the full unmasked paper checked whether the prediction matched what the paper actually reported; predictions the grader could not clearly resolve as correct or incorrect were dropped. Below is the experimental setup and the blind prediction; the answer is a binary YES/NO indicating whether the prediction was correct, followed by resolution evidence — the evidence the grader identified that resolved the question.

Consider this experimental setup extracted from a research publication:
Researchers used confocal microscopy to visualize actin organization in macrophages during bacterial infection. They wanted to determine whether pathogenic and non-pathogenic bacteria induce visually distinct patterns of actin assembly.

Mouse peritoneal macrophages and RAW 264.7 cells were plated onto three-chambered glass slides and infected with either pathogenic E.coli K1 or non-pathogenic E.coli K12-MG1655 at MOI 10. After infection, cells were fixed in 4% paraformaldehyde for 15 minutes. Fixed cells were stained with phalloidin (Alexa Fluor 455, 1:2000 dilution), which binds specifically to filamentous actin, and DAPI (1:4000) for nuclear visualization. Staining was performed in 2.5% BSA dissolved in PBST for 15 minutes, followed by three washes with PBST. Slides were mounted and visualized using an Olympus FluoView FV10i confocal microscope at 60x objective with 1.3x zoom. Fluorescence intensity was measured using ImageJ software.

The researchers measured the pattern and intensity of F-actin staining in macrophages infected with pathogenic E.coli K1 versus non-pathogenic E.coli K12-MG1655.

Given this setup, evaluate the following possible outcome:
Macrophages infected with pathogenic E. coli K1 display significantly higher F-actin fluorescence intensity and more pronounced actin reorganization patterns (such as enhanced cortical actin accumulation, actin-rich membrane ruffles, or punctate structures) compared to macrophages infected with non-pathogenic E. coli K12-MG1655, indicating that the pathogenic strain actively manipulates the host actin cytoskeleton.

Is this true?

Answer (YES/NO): NO